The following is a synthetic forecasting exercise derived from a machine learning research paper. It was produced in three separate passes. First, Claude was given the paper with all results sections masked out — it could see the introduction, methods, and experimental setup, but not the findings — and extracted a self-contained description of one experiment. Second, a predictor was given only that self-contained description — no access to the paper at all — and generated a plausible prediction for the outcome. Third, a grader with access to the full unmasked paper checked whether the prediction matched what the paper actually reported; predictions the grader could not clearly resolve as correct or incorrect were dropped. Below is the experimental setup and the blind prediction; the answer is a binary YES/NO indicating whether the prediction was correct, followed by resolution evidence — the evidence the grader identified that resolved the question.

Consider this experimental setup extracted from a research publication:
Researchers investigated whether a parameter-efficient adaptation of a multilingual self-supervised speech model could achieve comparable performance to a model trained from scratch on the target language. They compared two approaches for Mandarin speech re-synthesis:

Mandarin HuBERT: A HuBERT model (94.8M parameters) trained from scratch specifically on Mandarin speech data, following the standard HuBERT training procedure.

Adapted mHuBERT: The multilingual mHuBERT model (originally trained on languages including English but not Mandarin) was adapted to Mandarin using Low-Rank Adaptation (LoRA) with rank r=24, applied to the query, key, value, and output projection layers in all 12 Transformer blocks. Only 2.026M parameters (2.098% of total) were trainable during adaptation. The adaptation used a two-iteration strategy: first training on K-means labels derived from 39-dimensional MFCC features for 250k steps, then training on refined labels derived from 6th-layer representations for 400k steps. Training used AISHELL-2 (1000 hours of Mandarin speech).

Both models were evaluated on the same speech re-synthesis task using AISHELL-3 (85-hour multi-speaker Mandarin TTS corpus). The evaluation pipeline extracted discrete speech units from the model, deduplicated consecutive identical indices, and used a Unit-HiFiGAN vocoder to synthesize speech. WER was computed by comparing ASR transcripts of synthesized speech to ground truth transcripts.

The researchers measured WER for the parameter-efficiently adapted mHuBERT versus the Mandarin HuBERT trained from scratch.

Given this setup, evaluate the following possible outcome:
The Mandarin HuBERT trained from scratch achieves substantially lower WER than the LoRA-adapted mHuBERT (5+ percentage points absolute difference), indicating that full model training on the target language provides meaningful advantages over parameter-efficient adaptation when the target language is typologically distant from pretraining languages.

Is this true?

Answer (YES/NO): NO